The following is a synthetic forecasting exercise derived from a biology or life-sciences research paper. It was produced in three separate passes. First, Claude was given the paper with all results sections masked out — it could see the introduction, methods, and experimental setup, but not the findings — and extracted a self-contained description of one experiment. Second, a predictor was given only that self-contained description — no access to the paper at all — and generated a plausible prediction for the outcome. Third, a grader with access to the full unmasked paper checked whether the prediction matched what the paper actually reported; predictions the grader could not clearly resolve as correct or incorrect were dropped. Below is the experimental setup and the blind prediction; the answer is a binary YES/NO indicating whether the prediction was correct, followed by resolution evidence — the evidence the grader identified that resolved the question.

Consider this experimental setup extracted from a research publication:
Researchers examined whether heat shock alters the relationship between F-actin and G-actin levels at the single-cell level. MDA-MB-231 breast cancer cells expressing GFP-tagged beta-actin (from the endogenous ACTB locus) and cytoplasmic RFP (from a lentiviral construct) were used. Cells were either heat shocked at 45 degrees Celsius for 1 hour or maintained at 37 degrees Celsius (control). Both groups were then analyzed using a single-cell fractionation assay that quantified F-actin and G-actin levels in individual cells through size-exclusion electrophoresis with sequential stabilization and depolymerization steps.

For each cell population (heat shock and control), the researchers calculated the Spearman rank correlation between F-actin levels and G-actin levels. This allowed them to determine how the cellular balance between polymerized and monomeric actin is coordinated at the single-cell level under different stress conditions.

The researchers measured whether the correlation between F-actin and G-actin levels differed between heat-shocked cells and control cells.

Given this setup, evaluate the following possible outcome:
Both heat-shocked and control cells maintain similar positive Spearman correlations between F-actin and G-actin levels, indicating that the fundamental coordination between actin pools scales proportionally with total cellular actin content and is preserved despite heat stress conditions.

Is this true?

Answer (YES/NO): NO